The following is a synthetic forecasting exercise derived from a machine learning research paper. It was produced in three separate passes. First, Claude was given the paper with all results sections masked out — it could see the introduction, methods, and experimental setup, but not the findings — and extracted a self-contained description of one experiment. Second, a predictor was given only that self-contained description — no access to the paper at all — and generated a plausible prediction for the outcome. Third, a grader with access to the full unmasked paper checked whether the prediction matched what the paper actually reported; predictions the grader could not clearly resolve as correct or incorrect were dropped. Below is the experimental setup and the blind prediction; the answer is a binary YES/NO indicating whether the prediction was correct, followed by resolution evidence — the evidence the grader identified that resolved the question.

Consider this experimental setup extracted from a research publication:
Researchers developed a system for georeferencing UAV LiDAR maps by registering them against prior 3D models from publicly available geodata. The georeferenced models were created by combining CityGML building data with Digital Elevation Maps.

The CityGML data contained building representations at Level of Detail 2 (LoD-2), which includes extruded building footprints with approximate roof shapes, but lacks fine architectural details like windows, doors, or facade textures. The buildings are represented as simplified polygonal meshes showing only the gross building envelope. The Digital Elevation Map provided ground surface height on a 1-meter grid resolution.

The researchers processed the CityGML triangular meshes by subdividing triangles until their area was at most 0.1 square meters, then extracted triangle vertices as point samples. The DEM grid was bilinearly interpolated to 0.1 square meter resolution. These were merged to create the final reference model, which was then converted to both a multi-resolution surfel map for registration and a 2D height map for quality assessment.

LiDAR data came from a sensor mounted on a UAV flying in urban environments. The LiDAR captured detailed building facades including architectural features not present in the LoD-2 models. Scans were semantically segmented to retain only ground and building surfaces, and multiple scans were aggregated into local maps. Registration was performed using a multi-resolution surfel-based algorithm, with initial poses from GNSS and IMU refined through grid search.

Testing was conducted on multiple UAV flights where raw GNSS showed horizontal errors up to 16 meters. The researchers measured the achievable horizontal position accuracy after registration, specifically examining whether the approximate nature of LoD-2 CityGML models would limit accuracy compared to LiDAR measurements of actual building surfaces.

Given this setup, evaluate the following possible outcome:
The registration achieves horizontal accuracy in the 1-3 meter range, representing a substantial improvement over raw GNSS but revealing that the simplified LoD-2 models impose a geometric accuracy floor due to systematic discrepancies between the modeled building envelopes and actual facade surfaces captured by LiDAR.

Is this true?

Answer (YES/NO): NO